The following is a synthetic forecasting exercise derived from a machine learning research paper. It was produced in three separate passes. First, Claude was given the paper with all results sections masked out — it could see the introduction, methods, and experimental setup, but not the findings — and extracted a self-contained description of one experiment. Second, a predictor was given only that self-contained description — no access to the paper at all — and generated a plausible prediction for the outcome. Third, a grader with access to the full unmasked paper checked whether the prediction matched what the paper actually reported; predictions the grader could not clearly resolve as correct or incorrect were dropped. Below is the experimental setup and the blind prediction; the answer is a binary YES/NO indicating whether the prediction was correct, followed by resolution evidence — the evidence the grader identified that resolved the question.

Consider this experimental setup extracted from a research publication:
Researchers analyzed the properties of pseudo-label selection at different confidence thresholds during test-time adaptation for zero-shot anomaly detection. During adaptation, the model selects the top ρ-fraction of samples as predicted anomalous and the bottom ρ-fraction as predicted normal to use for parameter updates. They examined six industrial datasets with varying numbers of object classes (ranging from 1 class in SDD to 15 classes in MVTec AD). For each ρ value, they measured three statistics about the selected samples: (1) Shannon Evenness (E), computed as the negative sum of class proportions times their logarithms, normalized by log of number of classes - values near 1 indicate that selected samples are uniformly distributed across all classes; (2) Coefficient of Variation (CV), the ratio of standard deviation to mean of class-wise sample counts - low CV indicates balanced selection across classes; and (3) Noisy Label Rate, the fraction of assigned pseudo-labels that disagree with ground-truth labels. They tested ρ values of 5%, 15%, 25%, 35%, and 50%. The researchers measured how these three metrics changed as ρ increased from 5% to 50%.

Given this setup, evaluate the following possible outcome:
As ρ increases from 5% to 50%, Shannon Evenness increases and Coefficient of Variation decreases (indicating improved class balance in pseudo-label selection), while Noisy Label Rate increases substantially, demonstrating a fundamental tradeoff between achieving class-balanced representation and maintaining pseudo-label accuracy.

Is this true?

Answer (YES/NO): YES